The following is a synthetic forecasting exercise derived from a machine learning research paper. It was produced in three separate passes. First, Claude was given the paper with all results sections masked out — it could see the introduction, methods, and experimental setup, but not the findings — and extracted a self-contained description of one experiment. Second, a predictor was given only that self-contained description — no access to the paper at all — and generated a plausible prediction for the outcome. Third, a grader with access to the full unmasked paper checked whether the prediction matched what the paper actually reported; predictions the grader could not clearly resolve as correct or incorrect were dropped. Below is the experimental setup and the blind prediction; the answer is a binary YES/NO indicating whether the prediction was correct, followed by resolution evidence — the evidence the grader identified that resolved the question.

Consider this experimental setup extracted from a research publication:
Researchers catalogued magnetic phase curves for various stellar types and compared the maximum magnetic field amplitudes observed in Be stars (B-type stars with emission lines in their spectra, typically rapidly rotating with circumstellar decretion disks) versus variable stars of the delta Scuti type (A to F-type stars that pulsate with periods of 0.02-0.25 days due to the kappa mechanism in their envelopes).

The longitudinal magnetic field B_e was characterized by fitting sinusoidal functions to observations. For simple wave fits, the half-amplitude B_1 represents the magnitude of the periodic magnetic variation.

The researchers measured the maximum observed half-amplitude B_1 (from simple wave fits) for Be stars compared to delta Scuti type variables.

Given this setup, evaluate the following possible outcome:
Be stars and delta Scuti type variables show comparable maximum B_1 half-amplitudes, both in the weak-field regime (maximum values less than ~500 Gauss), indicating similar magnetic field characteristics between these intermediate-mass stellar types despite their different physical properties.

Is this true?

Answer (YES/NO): NO